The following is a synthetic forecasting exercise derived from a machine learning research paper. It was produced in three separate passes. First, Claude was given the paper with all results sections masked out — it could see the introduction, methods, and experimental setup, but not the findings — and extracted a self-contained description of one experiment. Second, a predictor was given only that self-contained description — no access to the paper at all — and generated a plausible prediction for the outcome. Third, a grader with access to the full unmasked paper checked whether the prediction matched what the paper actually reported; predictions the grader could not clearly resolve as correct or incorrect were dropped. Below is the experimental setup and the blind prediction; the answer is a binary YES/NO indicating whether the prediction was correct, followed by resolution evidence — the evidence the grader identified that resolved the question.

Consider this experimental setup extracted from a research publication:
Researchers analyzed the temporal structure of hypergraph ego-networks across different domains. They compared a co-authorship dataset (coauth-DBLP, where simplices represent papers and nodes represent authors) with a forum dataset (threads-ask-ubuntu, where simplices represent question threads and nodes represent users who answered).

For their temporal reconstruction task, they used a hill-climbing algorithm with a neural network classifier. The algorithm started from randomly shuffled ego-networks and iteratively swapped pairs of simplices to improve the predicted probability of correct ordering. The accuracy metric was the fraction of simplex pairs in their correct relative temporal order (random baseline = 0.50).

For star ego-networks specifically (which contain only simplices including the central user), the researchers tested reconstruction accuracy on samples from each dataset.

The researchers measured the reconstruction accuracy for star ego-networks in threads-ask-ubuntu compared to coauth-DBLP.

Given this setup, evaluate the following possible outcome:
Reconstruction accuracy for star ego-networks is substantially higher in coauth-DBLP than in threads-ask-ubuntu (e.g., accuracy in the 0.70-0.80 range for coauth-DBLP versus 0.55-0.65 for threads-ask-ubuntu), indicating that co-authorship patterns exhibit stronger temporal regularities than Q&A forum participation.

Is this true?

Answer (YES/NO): NO